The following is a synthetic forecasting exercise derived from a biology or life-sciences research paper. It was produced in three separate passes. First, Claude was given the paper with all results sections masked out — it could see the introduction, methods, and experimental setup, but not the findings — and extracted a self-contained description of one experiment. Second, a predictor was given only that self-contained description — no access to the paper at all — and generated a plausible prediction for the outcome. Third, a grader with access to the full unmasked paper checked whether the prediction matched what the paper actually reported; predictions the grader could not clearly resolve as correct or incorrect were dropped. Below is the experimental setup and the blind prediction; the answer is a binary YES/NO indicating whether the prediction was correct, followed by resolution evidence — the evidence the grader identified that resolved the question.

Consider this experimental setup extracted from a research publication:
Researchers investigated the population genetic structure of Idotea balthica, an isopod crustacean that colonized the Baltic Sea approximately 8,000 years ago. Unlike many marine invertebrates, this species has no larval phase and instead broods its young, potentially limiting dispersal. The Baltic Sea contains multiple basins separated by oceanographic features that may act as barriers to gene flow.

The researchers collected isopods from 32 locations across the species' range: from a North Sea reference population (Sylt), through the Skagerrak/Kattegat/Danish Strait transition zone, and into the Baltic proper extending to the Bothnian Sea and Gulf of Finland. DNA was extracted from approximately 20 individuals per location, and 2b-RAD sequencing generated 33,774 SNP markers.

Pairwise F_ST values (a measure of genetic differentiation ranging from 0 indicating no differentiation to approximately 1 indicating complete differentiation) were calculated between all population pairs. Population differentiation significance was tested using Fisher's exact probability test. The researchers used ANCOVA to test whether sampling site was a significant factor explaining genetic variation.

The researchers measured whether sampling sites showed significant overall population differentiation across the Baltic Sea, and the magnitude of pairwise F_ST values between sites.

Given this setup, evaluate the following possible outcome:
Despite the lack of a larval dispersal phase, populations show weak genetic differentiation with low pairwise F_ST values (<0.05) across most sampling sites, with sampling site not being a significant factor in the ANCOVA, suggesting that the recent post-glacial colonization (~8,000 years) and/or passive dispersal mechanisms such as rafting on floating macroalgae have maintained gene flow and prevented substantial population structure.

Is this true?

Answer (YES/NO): NO